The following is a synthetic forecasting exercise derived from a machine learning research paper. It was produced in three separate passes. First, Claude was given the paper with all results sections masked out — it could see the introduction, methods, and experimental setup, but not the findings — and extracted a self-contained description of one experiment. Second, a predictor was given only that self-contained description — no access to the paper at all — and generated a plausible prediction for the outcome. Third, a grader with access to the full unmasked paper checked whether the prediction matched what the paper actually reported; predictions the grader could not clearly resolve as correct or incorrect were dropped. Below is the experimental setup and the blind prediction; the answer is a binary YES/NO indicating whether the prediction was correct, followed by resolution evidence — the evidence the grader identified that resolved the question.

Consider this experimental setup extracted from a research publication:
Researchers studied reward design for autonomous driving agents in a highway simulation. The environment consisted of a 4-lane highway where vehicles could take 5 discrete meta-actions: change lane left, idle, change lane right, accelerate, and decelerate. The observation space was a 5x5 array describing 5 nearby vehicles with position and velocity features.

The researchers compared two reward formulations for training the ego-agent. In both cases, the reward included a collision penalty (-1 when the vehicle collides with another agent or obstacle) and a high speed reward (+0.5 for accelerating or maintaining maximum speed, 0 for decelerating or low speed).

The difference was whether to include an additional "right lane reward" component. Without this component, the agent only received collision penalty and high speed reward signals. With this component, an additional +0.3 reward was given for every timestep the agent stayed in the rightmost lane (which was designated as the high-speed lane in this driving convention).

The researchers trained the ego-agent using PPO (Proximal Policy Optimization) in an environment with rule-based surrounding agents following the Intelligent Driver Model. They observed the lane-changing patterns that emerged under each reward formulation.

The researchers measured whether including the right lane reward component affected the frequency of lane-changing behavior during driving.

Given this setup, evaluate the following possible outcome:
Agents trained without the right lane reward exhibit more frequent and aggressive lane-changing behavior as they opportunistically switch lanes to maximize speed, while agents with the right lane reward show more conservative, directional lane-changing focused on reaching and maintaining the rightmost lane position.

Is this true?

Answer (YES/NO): NO